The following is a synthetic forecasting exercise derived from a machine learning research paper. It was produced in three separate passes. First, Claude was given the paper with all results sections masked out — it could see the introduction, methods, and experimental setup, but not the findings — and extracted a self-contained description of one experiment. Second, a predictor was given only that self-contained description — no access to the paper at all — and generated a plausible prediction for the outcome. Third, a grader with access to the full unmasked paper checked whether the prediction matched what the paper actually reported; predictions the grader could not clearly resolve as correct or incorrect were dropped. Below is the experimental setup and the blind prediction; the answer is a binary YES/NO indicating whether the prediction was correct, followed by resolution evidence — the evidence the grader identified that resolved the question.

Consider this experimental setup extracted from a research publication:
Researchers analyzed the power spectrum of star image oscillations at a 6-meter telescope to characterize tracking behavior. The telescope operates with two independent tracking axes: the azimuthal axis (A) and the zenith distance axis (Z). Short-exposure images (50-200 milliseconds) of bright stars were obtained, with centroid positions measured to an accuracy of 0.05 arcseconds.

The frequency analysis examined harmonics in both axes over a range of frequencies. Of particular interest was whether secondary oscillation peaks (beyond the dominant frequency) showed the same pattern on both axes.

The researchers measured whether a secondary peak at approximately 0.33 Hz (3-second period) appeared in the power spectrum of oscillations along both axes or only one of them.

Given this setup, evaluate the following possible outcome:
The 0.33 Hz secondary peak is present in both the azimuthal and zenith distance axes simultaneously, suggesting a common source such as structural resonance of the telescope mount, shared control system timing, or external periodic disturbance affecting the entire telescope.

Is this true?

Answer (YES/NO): NO